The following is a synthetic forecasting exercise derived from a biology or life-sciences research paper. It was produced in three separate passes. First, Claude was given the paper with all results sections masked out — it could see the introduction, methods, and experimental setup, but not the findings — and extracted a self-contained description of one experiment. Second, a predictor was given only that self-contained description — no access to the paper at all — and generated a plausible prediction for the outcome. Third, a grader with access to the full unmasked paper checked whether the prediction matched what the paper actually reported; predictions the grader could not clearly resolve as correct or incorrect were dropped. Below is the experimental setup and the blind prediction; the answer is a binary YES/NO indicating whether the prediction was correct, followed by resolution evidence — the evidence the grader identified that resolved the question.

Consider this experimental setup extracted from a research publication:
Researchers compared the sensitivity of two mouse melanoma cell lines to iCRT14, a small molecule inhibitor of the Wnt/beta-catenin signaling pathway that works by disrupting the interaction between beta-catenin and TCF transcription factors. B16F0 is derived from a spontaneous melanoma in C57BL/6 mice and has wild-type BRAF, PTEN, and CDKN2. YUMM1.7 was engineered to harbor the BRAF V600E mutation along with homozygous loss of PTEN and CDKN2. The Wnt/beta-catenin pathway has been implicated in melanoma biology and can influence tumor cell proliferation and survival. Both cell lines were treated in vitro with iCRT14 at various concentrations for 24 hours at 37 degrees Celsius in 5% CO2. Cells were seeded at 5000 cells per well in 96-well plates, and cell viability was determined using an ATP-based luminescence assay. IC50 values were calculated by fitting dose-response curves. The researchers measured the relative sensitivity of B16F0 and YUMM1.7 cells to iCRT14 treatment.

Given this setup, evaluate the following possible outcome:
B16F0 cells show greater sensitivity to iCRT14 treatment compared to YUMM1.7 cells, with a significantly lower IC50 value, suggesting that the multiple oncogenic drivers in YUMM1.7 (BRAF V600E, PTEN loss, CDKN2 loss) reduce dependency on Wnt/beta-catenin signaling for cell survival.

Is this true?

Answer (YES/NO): NO